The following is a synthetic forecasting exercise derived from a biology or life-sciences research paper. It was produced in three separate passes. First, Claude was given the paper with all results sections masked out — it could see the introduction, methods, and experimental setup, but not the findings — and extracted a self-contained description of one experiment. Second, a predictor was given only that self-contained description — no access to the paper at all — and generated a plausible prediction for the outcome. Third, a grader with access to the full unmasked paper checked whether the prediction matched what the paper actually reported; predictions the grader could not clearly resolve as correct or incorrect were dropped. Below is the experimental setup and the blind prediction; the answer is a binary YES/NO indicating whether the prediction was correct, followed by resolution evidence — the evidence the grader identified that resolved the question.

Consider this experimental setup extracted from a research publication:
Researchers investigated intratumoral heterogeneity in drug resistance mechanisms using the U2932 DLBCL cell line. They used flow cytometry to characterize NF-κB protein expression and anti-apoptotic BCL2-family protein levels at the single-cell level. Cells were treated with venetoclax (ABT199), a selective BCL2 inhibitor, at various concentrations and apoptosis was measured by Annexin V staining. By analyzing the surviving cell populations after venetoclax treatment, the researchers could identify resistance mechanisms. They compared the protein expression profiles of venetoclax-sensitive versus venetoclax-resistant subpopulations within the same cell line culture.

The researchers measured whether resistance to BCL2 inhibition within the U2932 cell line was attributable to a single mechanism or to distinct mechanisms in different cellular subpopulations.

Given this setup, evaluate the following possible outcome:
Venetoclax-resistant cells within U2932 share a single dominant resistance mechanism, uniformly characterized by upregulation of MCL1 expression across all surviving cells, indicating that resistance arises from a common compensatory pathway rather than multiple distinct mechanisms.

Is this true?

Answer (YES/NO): NO